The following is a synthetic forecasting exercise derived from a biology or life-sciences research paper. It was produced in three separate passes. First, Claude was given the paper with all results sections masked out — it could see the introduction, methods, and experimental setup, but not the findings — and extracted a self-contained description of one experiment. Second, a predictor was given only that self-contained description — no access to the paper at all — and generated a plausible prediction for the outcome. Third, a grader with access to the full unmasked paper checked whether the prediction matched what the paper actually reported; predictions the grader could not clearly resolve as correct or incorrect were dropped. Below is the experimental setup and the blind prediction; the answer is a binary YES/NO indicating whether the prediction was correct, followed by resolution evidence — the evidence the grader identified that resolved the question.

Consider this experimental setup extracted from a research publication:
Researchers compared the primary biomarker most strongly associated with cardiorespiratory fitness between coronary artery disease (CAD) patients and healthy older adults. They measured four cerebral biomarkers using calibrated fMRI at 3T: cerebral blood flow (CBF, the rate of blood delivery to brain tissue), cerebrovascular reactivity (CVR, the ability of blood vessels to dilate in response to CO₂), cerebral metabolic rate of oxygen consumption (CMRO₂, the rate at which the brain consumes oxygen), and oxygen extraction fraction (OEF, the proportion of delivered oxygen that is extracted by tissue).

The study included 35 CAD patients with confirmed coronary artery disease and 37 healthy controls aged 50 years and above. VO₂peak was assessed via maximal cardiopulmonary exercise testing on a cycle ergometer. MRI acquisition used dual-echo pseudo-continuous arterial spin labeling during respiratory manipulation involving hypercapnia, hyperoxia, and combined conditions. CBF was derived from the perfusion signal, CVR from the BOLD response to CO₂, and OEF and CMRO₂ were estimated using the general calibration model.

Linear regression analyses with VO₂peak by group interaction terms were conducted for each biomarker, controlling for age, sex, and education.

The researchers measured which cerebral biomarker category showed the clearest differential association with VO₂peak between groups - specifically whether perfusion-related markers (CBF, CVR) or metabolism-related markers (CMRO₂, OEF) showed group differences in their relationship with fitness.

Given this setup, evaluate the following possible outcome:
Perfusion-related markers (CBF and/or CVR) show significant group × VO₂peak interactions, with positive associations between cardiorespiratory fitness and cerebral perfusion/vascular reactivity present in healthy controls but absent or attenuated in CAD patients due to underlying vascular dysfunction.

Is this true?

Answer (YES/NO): NO